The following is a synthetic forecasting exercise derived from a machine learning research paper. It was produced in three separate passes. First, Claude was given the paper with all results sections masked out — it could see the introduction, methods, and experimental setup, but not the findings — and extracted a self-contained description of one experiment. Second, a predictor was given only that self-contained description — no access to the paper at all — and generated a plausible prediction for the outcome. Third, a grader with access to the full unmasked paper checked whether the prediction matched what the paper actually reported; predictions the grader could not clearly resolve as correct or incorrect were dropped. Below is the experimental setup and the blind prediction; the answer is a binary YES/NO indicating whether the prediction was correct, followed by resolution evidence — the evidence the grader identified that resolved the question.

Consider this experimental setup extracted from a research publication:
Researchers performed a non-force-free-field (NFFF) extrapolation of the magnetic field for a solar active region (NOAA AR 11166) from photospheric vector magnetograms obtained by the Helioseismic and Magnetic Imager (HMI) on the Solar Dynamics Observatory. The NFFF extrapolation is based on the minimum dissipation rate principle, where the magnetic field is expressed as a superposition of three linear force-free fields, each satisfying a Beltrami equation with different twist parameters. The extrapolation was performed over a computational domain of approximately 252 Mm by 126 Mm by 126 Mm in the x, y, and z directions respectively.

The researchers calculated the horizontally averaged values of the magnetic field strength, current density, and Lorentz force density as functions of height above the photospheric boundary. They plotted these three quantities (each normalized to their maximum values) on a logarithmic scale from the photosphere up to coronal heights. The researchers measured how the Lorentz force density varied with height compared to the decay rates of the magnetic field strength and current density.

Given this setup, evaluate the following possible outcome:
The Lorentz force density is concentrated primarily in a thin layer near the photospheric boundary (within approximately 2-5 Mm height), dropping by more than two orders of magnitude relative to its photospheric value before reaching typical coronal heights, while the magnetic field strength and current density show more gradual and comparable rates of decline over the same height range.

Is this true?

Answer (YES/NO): NO